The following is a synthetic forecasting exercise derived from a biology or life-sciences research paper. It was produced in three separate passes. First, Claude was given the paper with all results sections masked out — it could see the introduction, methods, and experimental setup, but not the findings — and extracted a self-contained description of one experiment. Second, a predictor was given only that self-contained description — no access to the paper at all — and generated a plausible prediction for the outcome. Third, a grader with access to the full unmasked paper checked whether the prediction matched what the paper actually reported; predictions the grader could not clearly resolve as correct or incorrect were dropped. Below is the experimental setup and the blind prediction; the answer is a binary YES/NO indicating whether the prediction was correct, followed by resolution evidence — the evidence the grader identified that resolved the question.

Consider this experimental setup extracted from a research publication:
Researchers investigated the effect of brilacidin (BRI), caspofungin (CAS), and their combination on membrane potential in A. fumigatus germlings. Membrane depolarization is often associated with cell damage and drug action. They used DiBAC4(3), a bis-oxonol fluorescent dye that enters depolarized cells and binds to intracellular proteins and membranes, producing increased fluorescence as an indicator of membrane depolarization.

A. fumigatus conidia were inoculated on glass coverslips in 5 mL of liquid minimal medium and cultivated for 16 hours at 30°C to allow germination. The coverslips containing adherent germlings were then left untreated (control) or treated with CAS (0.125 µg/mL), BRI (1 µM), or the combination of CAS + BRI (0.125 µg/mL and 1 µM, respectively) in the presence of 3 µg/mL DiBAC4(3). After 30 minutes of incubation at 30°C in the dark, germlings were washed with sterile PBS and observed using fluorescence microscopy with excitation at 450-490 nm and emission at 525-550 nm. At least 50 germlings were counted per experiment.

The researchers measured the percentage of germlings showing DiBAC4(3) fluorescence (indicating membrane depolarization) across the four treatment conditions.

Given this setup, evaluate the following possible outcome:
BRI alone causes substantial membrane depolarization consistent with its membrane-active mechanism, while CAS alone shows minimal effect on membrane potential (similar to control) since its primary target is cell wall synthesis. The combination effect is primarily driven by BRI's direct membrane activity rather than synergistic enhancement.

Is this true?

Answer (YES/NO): NO